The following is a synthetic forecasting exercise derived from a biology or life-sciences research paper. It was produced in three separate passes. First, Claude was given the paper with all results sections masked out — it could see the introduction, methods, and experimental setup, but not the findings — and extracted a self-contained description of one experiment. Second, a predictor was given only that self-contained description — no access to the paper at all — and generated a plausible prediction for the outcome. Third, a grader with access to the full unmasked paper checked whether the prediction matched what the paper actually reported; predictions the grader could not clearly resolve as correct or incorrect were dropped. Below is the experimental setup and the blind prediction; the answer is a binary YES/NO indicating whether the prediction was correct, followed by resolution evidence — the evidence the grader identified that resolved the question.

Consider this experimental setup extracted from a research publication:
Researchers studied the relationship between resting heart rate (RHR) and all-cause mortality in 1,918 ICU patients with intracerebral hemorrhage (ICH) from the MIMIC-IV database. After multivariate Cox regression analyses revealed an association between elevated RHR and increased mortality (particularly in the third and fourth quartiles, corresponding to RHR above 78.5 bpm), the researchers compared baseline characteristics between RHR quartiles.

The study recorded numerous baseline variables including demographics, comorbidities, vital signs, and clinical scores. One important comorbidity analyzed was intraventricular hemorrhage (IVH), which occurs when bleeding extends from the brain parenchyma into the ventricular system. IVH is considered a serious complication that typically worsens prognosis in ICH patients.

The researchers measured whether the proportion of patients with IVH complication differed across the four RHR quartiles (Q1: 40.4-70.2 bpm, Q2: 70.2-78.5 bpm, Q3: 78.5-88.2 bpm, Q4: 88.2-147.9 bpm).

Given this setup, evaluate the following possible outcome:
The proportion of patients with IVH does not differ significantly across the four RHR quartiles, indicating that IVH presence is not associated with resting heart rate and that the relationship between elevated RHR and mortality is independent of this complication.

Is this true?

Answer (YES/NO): NO